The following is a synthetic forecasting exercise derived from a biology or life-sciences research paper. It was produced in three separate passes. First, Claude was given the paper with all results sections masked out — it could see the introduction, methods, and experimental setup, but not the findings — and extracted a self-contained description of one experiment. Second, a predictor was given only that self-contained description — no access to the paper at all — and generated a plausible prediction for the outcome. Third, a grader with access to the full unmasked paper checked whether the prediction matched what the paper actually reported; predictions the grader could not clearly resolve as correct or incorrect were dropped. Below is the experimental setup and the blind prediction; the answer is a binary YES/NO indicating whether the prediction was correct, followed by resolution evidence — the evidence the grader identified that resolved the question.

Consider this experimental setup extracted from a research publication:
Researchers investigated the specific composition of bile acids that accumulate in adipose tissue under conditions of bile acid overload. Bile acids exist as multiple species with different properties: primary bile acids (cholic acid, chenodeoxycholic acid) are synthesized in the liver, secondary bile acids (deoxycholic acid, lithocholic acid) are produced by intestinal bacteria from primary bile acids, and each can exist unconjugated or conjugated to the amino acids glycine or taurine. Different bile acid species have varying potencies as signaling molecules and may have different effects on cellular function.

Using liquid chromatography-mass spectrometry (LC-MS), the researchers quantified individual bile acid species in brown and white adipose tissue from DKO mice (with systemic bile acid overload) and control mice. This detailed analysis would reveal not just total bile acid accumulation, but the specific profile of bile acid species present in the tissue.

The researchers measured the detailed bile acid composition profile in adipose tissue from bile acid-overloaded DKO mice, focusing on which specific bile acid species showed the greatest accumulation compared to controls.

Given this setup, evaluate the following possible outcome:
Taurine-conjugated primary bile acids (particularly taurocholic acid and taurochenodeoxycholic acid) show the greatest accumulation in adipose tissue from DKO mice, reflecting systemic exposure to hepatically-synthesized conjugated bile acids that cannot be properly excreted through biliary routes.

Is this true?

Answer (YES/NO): NO